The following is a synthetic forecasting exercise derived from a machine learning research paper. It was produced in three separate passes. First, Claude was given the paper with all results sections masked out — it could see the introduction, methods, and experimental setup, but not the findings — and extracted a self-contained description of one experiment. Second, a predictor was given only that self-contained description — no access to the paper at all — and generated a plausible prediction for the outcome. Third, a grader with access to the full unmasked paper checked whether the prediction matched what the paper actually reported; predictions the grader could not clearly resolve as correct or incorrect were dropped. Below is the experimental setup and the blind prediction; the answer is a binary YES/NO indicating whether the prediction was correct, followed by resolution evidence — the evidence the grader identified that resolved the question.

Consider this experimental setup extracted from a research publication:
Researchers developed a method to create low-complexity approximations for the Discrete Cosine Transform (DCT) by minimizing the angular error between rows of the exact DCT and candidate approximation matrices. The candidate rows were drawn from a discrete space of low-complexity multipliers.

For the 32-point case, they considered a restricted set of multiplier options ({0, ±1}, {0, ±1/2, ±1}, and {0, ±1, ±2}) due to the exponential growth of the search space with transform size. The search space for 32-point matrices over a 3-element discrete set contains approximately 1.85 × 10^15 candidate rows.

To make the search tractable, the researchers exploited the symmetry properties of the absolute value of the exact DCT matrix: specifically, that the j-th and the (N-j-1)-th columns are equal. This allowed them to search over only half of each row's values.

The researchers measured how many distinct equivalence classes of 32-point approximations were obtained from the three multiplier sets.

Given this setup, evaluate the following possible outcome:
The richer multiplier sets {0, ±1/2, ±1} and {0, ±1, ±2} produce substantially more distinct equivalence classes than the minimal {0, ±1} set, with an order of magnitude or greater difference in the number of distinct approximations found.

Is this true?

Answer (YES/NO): NO